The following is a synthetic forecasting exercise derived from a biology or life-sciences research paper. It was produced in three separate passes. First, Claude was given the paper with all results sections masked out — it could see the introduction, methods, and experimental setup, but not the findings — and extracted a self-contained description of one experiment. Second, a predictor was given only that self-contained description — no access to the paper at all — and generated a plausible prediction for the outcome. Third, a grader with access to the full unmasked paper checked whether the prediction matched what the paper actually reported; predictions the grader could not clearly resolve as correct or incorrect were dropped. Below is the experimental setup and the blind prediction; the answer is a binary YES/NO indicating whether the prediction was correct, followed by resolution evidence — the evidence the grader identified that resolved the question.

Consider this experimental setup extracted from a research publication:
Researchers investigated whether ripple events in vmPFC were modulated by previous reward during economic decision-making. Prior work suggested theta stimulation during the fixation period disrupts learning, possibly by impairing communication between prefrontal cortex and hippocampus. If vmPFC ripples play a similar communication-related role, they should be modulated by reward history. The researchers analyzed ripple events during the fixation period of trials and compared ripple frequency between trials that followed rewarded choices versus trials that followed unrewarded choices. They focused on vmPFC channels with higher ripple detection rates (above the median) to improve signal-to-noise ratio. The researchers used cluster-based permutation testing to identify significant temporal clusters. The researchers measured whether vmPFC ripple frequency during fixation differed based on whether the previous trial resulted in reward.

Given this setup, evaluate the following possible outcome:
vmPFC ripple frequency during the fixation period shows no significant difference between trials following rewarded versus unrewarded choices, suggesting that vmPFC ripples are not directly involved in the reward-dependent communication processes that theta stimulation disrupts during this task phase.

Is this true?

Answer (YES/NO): NO